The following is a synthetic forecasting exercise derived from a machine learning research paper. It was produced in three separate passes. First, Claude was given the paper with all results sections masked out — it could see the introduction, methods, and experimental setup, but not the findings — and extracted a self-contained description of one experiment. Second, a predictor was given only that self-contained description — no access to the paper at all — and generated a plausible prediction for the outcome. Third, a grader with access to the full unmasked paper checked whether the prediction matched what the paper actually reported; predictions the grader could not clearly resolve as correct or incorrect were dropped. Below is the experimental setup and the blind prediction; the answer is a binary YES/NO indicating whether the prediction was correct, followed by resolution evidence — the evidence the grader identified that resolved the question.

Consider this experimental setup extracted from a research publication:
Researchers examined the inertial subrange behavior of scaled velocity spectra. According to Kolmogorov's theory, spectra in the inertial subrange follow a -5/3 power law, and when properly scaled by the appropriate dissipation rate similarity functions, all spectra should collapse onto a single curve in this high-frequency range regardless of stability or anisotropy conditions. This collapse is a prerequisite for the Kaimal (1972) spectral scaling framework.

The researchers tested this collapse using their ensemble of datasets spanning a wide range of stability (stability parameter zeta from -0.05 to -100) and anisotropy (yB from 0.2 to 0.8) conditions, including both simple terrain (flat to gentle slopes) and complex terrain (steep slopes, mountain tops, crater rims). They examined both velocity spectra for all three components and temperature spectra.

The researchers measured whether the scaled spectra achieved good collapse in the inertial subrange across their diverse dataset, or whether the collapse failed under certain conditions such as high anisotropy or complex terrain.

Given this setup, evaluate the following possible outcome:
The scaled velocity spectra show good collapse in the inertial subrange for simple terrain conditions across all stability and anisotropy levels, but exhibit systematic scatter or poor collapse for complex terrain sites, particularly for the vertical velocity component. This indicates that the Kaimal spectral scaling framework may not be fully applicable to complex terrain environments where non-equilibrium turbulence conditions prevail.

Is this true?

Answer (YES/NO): NO